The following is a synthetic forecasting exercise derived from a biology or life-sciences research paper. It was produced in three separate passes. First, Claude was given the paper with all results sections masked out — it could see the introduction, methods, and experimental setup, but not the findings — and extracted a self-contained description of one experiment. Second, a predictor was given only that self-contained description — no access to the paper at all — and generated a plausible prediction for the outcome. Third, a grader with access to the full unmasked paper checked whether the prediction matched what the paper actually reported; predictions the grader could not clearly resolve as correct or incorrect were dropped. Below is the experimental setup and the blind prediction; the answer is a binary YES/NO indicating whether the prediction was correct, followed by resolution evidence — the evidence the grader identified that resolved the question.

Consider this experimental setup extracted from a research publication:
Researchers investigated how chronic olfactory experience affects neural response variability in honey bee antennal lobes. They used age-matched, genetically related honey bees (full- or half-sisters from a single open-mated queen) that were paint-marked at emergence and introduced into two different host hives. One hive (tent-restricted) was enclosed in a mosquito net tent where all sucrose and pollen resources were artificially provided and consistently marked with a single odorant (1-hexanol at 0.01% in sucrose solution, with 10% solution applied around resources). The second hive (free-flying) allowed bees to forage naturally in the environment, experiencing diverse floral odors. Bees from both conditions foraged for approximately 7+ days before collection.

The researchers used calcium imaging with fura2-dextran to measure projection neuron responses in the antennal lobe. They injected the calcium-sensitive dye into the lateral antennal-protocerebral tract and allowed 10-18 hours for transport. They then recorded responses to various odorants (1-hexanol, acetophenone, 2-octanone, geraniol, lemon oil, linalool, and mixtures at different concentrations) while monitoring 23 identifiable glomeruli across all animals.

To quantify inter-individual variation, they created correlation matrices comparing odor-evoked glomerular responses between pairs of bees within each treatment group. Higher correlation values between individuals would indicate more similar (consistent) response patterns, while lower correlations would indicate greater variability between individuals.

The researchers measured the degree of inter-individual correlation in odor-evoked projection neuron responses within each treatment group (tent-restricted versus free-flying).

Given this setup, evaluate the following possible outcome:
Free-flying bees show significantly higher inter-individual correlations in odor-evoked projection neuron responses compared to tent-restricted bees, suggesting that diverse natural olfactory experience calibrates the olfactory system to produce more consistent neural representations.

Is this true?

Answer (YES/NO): NO